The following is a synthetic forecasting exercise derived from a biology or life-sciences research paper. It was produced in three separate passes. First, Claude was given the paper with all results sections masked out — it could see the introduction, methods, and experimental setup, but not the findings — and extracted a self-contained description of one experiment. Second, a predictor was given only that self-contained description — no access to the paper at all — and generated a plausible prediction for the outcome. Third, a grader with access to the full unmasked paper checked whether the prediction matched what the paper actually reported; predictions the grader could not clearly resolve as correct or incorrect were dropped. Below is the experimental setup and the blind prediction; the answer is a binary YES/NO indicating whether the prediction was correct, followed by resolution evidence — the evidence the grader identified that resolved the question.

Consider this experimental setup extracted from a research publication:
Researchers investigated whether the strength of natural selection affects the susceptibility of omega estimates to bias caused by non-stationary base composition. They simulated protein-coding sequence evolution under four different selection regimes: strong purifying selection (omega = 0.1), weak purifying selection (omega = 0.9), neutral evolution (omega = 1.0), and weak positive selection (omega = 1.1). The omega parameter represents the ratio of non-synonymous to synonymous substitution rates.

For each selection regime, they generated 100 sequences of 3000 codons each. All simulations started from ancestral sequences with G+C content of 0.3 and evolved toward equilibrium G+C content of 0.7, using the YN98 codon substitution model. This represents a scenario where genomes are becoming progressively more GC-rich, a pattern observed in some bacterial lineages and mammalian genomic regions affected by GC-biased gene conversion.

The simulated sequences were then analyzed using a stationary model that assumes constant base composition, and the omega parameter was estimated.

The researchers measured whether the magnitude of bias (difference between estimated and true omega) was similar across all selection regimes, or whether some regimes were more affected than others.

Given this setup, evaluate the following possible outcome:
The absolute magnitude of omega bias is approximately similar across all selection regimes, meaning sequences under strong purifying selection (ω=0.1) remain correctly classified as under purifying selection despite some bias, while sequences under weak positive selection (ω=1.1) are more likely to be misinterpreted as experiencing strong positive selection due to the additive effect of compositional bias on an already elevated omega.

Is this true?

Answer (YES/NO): NO